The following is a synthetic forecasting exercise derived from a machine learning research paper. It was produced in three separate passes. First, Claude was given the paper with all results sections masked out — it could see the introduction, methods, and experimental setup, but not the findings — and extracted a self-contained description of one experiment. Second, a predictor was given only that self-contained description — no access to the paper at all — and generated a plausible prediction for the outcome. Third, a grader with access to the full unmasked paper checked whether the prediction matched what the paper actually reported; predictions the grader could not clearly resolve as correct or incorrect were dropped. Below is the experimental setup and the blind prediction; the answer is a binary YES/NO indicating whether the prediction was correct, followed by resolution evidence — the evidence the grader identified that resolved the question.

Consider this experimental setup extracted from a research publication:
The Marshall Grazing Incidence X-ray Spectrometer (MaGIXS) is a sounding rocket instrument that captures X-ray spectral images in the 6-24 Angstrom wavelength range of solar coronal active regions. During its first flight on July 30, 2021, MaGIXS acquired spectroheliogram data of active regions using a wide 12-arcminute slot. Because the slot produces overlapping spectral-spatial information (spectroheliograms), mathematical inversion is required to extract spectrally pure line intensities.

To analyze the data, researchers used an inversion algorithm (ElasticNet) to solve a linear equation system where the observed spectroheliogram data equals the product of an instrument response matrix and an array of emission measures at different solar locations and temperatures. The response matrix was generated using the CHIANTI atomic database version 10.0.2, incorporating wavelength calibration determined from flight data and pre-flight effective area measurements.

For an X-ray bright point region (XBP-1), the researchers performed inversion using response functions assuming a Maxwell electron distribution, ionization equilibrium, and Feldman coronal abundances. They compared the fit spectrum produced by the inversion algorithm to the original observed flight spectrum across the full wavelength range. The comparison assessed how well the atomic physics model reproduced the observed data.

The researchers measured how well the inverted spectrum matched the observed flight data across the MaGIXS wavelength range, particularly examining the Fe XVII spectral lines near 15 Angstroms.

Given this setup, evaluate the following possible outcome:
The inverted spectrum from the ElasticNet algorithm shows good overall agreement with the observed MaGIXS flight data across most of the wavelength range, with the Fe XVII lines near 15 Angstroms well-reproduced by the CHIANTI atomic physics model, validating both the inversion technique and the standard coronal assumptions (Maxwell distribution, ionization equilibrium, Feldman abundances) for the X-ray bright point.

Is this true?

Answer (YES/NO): NO